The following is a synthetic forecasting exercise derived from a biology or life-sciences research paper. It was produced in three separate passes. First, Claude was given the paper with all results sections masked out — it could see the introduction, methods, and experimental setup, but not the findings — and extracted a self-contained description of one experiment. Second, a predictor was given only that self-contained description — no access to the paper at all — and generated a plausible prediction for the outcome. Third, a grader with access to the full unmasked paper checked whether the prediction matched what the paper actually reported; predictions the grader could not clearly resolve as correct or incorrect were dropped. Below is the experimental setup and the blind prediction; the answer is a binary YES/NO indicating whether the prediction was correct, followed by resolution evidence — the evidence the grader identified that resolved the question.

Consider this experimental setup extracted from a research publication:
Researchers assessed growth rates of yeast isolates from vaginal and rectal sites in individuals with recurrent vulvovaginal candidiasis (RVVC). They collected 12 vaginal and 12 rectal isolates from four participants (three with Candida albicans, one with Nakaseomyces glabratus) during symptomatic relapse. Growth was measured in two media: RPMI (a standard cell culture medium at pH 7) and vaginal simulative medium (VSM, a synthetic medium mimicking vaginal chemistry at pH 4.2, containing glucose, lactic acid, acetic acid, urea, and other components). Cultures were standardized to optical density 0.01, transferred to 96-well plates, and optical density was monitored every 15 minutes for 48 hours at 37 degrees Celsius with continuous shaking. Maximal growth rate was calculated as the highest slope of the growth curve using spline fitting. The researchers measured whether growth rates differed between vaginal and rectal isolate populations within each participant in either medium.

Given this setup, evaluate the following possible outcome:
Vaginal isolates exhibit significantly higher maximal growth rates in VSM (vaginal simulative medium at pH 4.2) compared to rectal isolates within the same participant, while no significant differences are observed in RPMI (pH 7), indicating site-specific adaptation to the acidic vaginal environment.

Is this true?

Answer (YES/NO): NO